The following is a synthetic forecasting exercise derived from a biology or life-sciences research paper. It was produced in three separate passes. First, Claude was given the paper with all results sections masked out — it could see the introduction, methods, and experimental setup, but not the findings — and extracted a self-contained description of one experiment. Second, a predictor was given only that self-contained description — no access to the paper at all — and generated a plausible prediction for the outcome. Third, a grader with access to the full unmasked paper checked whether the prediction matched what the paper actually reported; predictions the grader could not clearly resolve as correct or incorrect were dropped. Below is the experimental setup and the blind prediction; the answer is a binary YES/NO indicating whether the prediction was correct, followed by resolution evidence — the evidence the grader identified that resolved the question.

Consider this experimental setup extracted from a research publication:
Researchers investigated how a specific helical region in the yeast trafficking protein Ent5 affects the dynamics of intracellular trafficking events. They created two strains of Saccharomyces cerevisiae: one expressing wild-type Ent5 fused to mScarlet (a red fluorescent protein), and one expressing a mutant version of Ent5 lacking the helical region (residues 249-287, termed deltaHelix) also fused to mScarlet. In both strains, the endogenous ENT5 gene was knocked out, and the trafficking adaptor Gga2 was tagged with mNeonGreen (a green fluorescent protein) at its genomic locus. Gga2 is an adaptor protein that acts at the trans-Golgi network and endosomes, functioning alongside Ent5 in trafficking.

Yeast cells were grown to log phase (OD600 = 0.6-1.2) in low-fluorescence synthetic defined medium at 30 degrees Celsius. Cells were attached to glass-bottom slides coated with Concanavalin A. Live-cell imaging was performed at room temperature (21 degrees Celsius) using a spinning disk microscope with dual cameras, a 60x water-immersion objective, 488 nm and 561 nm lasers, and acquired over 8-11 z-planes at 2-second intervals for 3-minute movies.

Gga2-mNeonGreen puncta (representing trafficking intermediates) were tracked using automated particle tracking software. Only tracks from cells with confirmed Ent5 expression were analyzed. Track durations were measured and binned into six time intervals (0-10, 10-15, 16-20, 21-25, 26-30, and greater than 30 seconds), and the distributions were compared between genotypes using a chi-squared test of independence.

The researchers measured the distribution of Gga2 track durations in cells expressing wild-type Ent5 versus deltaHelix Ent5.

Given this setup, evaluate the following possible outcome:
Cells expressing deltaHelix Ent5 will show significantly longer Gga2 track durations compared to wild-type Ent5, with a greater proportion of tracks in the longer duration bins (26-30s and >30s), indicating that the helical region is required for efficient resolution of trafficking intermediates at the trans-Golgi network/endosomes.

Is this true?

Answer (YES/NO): YES